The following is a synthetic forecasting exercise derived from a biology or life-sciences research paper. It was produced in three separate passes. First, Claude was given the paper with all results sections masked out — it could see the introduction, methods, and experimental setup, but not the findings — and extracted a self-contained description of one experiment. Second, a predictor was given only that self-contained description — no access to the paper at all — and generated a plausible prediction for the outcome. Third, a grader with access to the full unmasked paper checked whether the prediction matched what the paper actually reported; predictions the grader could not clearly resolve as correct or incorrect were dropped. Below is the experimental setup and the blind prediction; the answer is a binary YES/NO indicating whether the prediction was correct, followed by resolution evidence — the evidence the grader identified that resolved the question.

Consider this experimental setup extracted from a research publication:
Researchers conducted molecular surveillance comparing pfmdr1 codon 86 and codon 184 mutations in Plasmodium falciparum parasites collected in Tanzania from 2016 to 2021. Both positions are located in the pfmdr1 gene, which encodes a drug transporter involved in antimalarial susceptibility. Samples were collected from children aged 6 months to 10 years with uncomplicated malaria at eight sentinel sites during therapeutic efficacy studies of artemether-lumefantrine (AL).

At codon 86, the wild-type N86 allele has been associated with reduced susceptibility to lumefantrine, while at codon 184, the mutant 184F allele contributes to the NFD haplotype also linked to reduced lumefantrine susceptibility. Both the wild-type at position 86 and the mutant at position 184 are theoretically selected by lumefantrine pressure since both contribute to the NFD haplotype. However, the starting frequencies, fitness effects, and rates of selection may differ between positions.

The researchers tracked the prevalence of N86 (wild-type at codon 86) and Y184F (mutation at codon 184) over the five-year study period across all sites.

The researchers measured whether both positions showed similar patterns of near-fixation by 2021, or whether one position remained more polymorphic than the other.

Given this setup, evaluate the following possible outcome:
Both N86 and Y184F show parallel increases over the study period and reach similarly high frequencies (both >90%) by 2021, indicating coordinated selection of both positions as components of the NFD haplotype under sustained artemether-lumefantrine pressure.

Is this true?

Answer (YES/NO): NO